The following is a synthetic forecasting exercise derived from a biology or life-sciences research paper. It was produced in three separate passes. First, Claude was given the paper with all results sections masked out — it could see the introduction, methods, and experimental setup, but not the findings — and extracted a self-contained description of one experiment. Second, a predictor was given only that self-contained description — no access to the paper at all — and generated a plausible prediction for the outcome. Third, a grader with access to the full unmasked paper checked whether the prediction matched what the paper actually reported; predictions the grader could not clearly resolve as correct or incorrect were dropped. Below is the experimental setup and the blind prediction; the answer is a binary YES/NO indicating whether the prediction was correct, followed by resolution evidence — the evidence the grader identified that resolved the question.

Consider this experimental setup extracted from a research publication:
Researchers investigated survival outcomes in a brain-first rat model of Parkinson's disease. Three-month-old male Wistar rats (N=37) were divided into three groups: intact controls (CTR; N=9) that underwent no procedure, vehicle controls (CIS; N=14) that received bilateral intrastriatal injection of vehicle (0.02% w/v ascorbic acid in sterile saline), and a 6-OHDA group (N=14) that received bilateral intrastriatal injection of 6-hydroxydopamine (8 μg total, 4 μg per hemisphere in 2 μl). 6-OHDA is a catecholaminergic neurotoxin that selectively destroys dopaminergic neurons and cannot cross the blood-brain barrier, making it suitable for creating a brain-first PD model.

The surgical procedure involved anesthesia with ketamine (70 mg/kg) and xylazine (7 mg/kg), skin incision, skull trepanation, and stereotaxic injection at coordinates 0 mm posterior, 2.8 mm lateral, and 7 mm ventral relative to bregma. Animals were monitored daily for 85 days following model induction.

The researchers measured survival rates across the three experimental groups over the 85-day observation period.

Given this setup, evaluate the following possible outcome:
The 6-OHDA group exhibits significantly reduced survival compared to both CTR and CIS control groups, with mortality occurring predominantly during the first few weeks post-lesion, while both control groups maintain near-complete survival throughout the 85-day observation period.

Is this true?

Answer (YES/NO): YES